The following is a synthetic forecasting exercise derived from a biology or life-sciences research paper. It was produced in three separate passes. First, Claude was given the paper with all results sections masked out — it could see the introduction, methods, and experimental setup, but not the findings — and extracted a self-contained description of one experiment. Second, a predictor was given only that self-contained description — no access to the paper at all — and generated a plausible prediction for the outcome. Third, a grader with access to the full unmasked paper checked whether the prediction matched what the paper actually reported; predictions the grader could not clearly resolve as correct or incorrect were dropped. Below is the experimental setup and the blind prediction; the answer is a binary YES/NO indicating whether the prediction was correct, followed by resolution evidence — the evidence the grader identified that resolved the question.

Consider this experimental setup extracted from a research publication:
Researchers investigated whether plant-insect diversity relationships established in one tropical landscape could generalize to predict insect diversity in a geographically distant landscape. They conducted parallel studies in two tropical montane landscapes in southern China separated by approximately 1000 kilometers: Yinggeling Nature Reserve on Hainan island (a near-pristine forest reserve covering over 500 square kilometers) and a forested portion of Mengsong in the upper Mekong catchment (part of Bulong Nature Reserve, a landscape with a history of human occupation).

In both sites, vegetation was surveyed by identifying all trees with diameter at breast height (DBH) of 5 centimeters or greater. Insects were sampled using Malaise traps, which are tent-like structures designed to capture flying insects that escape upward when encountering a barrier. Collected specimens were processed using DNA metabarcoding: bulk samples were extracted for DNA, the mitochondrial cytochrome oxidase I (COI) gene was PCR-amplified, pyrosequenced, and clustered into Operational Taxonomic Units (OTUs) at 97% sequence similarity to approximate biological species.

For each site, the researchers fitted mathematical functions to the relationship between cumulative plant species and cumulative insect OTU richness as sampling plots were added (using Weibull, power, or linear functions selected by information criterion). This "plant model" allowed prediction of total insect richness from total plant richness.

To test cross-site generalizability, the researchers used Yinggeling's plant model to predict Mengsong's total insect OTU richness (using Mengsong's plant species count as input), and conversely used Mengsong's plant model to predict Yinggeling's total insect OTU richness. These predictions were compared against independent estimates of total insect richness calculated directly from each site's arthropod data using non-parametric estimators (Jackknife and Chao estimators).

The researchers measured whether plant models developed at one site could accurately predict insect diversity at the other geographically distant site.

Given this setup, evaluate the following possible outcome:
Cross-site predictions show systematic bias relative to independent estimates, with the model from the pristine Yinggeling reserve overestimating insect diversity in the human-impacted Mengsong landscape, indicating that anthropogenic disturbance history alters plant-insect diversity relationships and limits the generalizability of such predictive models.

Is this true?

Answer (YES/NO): NO